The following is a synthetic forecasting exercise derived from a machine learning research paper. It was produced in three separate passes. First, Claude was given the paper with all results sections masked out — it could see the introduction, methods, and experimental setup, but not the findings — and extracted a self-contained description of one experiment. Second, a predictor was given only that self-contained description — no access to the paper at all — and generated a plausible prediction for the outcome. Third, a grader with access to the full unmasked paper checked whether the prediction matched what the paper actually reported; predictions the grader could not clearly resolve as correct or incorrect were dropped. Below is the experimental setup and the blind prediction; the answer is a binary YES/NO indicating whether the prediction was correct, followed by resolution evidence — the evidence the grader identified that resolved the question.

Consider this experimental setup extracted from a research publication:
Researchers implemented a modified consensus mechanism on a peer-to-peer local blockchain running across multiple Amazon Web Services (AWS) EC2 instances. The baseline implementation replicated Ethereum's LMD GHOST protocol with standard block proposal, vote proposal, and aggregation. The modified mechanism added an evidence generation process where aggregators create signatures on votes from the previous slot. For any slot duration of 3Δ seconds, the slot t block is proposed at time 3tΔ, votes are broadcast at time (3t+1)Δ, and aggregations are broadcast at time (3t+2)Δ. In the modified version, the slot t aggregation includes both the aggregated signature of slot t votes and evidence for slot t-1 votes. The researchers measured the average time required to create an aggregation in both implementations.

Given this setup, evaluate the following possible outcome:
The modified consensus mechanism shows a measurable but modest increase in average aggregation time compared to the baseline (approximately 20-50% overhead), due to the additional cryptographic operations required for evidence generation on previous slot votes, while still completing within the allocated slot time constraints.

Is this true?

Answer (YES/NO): NO